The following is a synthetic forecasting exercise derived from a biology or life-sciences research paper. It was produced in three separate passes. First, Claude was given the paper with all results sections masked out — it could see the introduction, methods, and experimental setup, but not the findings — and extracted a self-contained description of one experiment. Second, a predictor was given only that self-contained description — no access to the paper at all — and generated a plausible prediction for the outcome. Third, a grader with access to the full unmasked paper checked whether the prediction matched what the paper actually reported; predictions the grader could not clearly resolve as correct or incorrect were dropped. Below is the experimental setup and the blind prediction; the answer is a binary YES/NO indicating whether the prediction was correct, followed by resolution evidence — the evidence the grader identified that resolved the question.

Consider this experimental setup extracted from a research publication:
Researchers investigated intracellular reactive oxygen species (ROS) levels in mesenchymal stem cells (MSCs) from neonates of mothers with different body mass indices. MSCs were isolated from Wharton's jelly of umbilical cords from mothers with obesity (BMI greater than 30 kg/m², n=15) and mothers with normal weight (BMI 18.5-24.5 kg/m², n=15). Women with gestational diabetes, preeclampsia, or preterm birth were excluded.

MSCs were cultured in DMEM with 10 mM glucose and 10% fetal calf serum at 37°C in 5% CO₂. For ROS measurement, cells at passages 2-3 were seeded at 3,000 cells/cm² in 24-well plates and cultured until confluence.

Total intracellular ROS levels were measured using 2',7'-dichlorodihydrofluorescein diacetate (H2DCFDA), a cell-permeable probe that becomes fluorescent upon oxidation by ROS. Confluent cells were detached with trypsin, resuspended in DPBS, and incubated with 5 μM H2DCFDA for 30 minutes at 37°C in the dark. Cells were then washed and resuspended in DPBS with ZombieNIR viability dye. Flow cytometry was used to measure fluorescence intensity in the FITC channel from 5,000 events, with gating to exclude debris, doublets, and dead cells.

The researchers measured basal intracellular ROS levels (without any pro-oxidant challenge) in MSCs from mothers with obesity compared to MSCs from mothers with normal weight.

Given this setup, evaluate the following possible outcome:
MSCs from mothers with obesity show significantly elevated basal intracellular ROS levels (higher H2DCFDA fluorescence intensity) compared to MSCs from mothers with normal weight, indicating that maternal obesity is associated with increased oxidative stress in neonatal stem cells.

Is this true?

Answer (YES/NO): NO